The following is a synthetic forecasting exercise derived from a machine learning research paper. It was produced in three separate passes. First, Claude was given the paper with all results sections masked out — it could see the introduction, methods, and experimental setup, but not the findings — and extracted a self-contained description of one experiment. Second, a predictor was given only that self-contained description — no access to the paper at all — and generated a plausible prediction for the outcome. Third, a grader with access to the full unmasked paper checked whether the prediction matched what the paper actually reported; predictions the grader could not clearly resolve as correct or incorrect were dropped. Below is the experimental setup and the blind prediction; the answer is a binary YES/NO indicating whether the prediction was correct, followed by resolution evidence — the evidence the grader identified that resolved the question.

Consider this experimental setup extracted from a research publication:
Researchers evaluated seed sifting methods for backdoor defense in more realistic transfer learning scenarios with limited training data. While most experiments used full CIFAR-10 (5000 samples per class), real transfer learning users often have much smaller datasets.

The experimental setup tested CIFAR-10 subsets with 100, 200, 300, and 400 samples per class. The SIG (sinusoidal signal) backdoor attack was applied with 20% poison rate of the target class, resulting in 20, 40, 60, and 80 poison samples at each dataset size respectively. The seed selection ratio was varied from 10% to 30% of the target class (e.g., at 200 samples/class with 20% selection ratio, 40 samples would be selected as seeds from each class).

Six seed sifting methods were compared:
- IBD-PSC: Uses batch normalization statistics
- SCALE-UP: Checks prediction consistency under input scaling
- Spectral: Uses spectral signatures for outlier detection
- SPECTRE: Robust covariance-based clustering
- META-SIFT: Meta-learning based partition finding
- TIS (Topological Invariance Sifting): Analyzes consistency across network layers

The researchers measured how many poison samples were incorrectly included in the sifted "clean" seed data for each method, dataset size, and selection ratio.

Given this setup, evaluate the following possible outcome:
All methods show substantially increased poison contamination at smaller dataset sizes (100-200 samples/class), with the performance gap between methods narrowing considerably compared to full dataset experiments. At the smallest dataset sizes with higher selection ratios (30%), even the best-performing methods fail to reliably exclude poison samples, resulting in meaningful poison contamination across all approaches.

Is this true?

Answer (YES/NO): NO